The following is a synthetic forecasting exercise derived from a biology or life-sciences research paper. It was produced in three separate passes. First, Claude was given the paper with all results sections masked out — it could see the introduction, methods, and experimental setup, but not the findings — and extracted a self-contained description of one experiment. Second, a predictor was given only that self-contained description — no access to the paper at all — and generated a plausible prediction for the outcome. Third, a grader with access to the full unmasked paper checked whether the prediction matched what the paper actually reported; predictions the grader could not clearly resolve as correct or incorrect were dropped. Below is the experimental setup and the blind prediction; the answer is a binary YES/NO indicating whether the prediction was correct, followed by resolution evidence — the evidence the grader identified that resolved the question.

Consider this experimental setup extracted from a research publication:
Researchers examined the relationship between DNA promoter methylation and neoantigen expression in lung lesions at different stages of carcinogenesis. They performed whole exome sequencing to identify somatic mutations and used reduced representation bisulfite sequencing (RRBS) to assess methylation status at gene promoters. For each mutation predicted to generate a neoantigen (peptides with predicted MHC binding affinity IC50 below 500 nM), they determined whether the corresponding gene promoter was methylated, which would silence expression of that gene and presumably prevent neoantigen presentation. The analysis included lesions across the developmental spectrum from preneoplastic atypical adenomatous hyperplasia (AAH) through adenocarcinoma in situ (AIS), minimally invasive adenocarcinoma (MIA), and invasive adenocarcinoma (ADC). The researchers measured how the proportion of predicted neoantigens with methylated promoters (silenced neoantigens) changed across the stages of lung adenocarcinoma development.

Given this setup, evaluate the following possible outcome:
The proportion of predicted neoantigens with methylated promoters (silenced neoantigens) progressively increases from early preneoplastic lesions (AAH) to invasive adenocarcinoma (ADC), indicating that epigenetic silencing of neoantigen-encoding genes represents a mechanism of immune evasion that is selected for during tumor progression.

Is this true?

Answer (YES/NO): YES